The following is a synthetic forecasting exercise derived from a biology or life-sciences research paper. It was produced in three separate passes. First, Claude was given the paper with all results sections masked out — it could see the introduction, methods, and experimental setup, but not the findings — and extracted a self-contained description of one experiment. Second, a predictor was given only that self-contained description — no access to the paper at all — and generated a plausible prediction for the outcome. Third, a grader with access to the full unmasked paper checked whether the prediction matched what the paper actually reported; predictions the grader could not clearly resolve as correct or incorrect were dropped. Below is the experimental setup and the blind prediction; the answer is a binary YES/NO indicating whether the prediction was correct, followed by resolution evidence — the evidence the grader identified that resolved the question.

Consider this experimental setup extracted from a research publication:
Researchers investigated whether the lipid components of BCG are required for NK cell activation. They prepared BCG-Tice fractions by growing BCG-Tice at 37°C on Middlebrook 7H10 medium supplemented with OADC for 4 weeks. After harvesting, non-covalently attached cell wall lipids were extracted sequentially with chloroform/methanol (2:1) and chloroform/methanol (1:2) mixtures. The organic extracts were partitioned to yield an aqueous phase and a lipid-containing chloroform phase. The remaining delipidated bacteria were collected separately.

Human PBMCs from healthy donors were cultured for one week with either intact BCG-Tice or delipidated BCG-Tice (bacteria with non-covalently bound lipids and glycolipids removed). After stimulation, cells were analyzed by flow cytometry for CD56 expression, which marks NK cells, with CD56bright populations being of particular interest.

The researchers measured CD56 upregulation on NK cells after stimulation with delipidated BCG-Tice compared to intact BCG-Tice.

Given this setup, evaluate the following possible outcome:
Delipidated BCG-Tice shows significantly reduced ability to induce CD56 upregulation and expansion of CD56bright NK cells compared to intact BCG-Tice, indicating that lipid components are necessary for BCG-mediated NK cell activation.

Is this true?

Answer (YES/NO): NO